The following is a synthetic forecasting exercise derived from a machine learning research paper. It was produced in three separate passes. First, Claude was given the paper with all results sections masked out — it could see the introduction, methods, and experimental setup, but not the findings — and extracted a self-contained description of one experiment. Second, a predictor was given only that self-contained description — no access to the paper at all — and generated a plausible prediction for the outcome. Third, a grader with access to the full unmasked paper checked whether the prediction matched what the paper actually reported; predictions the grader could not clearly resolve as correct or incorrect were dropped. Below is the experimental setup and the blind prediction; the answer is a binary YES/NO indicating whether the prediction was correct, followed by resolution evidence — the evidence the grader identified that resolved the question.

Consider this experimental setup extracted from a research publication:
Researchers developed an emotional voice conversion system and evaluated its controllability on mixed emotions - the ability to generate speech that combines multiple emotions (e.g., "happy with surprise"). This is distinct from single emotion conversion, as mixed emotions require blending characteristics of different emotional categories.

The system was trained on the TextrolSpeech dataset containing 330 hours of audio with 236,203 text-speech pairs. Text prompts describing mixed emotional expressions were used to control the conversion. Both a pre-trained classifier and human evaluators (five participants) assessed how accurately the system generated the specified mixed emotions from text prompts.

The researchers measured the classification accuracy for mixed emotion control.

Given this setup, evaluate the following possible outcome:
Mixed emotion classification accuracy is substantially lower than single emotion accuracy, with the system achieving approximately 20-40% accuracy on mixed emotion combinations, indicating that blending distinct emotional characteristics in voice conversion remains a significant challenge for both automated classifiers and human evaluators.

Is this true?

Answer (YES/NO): NO